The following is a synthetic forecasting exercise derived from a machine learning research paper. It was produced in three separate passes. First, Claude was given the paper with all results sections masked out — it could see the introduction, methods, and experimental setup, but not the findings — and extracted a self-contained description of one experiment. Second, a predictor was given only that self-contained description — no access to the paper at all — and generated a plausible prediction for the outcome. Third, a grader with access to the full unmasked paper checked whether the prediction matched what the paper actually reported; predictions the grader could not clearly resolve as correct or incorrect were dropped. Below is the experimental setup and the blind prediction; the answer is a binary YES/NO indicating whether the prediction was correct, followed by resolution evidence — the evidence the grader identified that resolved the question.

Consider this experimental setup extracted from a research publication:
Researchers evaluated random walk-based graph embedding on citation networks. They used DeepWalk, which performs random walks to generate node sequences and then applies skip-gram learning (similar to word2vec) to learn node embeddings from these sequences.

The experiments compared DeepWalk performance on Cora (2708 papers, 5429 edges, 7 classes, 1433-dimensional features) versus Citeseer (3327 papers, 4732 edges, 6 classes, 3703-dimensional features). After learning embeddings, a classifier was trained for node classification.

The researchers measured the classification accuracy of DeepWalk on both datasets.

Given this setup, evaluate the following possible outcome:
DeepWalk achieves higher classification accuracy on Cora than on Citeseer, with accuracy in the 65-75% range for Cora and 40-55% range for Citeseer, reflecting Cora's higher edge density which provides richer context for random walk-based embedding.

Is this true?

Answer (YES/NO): YES